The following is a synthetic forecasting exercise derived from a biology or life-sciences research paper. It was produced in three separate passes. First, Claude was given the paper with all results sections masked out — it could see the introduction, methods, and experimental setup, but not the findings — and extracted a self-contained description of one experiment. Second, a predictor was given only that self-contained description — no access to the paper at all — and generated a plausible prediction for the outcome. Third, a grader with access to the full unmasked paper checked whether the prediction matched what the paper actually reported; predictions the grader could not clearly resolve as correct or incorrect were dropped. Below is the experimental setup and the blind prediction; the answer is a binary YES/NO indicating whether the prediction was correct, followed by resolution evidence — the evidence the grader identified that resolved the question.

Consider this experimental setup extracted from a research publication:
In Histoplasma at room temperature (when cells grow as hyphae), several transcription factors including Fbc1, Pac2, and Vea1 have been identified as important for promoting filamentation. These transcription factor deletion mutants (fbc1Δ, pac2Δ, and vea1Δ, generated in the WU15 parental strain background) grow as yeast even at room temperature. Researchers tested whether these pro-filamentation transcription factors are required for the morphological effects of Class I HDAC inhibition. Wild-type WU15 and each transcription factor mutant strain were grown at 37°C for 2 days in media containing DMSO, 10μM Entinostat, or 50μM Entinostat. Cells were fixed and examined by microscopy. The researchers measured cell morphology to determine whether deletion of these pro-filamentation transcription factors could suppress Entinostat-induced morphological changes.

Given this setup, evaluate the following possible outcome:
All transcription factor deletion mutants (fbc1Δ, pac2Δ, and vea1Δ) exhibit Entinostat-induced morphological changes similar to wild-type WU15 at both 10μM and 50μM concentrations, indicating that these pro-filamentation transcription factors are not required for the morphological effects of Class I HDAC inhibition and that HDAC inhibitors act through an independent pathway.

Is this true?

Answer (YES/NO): NO